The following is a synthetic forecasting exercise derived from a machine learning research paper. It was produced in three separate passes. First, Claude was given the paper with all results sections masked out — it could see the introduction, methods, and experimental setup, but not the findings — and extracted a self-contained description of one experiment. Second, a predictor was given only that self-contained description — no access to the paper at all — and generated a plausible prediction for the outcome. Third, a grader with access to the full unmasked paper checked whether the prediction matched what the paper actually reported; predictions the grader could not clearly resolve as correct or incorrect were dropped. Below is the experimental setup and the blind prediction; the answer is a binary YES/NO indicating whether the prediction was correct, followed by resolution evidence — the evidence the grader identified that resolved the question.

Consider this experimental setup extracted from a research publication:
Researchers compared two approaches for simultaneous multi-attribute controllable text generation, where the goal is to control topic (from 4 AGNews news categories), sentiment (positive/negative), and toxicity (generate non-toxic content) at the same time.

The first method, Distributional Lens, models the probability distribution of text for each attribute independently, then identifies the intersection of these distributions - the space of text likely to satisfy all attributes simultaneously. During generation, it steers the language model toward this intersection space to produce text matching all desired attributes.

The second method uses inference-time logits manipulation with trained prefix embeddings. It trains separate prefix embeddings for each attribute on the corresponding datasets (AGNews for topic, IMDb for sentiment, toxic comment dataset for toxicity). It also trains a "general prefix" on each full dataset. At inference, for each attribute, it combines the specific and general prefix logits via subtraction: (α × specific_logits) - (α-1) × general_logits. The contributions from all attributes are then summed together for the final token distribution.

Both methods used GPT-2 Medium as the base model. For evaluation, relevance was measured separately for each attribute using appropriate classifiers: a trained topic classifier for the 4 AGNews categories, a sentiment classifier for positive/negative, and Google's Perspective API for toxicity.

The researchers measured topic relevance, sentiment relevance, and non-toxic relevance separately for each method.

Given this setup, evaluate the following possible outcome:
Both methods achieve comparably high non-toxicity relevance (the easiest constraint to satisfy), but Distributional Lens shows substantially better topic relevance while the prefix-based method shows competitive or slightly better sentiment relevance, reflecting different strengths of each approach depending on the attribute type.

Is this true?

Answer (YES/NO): NO